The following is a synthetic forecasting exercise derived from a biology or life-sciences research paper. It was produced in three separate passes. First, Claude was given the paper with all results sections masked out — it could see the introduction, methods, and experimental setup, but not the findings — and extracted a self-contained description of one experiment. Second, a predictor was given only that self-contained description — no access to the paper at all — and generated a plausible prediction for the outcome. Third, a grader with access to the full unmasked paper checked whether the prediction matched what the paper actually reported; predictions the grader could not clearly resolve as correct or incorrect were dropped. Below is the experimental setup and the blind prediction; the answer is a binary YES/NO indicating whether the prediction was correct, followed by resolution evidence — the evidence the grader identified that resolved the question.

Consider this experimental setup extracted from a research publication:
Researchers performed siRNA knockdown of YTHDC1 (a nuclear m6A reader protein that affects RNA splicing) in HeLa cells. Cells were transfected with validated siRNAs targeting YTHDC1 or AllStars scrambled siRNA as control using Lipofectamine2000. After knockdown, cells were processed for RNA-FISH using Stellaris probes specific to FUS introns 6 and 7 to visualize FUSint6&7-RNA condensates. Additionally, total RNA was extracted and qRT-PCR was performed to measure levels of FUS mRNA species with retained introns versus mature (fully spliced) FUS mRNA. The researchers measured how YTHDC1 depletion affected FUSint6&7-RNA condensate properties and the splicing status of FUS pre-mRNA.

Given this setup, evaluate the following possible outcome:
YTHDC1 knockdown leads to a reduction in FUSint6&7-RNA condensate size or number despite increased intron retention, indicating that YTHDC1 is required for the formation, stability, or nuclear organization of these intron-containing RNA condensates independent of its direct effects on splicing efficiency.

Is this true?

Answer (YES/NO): NO